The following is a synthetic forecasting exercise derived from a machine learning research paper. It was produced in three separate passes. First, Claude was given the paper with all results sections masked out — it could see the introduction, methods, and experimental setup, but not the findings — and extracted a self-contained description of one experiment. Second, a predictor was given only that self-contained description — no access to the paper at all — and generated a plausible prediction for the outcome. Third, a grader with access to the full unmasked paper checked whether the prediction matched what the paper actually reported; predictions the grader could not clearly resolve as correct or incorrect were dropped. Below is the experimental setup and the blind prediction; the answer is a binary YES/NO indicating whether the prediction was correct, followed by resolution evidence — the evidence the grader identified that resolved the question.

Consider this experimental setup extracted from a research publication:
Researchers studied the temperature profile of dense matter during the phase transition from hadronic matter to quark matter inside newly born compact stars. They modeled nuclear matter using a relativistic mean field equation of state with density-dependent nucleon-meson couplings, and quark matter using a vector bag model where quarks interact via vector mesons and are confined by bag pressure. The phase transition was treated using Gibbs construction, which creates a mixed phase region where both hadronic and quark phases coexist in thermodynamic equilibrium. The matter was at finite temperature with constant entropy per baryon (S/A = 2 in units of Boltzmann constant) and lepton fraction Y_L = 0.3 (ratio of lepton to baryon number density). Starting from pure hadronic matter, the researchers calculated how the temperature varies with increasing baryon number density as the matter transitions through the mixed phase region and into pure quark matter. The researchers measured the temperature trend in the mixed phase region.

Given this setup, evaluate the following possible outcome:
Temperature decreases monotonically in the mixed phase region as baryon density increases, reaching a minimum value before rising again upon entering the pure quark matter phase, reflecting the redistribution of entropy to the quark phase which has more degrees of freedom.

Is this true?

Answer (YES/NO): YES